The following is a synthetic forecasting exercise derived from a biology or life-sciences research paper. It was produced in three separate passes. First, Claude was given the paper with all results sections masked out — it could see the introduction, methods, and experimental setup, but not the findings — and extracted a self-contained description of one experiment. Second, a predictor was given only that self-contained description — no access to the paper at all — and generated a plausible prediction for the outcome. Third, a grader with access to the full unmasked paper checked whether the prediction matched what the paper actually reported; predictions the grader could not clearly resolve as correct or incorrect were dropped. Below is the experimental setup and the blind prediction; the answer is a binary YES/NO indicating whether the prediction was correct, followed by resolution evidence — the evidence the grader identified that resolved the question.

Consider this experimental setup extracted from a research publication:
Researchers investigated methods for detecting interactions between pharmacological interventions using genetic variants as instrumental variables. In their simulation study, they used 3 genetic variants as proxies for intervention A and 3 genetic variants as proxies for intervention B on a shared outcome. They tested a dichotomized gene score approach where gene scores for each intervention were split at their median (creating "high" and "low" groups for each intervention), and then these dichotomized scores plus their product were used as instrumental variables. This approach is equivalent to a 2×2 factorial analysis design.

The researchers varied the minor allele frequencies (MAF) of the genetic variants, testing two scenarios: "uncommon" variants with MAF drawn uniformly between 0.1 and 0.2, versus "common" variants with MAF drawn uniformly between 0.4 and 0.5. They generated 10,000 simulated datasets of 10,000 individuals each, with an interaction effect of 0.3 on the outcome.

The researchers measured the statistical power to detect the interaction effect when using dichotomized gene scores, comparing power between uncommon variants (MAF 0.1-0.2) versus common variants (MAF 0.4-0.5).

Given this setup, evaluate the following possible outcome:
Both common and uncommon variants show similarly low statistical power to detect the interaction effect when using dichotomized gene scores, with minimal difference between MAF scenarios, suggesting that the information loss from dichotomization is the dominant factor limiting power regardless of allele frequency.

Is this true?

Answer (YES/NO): NO